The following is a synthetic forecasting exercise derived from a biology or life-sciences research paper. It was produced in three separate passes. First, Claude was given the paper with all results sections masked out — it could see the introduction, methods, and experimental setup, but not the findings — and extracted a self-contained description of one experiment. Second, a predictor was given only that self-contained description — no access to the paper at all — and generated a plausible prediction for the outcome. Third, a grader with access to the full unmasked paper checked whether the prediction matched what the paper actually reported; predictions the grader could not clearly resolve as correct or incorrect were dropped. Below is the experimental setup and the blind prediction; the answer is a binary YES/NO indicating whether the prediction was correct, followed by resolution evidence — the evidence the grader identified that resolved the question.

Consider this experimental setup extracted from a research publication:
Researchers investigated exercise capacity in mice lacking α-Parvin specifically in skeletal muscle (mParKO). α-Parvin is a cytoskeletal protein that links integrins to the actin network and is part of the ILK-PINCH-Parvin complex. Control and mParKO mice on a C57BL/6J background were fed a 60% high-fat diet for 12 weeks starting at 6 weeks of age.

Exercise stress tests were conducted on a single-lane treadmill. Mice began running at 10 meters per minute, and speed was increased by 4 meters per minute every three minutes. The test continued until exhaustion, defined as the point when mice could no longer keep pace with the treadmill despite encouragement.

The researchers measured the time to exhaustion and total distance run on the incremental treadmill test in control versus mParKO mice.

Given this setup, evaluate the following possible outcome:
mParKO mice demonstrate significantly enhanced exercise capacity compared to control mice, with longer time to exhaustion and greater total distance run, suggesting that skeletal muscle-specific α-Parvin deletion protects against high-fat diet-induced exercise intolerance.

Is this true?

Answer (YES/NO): NO